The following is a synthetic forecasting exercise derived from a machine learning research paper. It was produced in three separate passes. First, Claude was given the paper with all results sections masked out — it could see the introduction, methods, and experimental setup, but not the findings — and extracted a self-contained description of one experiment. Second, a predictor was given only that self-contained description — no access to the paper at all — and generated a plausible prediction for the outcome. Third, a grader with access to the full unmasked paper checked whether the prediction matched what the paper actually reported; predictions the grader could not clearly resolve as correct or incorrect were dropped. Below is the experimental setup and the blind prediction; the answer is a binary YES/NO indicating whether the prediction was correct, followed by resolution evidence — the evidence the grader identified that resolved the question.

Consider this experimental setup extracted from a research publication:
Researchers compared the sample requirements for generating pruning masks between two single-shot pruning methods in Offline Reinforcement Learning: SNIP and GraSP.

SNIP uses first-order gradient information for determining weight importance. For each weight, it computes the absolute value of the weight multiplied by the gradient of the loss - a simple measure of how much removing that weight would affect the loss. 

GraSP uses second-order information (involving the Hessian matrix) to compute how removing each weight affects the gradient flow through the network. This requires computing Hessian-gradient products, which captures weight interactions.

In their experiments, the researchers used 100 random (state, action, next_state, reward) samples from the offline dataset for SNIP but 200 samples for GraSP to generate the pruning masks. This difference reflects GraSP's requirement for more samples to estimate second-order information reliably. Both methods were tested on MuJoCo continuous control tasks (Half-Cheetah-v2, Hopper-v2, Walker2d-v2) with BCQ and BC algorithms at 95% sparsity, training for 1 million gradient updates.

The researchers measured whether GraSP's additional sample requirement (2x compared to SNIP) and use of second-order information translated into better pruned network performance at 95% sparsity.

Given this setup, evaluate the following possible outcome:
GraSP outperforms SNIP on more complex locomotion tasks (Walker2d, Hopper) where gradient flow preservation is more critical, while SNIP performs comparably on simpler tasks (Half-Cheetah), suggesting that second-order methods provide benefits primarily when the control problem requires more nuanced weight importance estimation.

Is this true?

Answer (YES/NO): NO